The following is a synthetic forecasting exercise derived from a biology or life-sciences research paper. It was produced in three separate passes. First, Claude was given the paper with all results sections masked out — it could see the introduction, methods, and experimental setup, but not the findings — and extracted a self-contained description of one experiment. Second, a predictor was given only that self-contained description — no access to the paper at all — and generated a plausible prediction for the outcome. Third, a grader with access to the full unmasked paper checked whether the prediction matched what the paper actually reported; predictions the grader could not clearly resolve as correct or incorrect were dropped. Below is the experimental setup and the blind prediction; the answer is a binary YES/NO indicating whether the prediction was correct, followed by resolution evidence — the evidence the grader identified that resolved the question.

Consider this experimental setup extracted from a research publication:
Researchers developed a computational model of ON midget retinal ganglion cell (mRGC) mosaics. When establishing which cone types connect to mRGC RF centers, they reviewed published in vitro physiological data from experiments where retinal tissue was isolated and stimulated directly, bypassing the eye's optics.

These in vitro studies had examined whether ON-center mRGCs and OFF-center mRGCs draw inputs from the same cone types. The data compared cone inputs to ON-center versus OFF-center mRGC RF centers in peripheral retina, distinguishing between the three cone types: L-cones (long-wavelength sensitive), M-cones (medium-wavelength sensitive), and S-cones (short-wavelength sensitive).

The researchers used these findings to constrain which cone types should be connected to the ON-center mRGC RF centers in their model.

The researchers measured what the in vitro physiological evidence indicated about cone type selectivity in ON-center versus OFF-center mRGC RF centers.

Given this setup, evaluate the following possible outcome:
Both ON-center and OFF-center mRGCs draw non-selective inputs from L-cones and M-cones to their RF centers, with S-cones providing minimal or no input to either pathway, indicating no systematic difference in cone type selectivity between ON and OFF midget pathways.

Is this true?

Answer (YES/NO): NO